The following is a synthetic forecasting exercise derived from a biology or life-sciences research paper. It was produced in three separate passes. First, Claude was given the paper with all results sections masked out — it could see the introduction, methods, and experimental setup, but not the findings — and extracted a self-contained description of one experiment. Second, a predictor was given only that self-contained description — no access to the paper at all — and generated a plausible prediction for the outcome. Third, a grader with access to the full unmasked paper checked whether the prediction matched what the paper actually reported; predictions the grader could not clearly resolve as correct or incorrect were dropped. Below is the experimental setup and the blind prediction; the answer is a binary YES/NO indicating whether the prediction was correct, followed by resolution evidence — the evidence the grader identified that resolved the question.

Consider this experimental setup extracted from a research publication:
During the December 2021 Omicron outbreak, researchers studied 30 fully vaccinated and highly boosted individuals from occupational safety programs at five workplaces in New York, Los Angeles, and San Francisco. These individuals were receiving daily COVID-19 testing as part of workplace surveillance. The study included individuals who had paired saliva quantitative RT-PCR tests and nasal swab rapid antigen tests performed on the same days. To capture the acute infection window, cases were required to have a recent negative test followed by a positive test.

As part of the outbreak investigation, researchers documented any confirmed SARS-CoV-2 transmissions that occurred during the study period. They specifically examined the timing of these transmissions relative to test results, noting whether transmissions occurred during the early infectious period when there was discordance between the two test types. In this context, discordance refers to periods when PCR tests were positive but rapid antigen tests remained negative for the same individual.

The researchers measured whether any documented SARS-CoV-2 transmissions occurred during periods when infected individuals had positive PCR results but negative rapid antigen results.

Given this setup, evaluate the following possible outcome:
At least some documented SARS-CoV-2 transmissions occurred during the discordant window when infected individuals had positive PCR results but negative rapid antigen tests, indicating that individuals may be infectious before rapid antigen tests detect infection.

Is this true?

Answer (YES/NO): YES